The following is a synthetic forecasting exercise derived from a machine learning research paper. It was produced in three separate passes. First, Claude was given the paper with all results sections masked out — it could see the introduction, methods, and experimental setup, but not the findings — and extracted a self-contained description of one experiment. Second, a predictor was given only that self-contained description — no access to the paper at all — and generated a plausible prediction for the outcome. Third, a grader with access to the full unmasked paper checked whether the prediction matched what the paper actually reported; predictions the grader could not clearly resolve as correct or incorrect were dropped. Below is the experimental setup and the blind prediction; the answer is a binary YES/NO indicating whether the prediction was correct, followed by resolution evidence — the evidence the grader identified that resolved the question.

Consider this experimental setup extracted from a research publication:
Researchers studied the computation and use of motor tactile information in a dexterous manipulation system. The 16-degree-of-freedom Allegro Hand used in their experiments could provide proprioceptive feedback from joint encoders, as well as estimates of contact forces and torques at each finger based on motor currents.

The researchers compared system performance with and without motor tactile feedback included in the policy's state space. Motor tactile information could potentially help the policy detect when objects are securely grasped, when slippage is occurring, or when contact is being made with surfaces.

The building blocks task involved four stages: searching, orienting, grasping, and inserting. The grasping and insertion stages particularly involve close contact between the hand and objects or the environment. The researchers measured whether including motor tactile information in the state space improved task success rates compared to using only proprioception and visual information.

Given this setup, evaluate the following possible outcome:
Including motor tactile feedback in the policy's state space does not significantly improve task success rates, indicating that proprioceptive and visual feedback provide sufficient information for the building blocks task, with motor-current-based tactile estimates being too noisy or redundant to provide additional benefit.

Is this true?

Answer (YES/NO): YES